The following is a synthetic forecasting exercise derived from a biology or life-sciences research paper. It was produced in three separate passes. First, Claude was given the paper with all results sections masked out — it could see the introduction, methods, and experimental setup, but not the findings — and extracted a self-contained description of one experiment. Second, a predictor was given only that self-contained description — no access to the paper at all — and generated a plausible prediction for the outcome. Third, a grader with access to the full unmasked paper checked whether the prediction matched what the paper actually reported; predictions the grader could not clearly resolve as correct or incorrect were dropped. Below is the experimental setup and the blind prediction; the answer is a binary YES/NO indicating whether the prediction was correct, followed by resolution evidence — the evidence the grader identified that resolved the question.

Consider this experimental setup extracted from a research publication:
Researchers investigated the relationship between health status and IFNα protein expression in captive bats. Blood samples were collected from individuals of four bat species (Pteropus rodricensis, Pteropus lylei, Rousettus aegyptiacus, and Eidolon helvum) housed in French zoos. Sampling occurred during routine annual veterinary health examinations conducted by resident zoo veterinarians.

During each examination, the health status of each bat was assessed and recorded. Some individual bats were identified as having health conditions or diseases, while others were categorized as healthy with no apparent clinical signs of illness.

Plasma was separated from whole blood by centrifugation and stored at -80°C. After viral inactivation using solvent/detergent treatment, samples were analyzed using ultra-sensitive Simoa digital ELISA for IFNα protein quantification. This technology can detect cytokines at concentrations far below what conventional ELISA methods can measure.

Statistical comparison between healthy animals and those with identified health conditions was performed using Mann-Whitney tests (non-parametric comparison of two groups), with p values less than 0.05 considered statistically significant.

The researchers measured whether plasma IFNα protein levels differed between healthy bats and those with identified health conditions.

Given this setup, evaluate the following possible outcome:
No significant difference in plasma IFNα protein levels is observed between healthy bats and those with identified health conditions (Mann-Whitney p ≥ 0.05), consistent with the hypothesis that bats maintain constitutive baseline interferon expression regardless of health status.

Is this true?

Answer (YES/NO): YES